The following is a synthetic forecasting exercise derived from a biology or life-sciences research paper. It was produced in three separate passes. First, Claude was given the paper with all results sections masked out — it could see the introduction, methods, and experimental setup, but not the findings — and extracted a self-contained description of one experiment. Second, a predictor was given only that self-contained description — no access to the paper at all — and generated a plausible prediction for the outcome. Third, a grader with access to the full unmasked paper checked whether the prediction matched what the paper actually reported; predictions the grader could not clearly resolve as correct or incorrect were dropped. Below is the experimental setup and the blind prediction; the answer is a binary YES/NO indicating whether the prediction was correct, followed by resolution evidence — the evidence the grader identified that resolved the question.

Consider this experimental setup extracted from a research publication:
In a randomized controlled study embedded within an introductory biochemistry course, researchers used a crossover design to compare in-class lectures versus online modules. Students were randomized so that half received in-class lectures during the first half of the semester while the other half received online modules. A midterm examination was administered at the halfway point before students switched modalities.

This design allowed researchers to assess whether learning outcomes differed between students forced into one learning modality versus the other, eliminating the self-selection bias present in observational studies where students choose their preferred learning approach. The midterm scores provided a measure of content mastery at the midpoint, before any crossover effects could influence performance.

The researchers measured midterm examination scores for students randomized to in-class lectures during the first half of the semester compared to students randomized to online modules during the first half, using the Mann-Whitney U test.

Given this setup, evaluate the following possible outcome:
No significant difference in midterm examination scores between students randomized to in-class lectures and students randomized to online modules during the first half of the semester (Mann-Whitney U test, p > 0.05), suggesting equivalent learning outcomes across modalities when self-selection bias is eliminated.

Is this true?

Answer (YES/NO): YES